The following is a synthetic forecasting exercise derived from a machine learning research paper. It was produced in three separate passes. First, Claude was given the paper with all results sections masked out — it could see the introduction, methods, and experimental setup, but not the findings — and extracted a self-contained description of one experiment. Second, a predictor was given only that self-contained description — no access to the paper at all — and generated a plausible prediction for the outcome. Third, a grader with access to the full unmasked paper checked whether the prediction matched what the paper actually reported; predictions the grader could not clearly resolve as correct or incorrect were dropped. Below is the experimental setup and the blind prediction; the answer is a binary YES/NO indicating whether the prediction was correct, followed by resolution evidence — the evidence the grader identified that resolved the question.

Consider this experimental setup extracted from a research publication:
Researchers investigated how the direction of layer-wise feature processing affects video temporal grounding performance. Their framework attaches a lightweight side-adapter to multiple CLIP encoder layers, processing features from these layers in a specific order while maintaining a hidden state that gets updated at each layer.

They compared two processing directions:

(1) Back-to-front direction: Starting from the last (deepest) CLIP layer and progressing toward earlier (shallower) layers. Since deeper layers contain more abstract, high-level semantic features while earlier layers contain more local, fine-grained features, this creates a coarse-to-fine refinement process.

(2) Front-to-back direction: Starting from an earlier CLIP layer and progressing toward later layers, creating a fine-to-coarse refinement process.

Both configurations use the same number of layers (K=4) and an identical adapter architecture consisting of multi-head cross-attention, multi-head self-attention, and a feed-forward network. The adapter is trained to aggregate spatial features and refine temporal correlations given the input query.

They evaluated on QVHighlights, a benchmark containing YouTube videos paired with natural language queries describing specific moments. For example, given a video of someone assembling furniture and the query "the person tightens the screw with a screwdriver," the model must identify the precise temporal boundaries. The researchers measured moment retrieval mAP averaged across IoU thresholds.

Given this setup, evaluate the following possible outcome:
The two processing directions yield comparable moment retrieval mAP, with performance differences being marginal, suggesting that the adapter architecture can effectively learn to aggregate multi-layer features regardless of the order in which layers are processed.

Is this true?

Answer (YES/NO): NO